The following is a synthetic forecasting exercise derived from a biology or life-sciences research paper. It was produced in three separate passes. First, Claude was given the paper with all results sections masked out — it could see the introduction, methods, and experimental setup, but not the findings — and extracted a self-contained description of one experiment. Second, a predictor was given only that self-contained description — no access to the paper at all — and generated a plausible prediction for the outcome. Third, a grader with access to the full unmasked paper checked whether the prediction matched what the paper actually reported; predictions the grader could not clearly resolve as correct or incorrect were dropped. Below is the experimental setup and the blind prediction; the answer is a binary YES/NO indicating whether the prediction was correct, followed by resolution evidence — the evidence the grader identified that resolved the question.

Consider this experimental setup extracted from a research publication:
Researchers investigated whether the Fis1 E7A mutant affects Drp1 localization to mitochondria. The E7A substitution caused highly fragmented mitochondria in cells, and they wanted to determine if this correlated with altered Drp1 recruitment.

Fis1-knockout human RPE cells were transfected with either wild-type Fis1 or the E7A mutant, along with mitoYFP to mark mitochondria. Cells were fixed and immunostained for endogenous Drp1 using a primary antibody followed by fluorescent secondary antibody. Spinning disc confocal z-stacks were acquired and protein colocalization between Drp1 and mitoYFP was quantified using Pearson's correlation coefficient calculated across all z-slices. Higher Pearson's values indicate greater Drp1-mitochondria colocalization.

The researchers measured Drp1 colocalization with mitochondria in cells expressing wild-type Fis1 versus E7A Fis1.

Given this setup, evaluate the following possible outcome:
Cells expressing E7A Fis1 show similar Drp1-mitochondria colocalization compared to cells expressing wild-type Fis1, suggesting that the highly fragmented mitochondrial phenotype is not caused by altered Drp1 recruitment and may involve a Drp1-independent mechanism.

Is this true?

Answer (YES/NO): NO